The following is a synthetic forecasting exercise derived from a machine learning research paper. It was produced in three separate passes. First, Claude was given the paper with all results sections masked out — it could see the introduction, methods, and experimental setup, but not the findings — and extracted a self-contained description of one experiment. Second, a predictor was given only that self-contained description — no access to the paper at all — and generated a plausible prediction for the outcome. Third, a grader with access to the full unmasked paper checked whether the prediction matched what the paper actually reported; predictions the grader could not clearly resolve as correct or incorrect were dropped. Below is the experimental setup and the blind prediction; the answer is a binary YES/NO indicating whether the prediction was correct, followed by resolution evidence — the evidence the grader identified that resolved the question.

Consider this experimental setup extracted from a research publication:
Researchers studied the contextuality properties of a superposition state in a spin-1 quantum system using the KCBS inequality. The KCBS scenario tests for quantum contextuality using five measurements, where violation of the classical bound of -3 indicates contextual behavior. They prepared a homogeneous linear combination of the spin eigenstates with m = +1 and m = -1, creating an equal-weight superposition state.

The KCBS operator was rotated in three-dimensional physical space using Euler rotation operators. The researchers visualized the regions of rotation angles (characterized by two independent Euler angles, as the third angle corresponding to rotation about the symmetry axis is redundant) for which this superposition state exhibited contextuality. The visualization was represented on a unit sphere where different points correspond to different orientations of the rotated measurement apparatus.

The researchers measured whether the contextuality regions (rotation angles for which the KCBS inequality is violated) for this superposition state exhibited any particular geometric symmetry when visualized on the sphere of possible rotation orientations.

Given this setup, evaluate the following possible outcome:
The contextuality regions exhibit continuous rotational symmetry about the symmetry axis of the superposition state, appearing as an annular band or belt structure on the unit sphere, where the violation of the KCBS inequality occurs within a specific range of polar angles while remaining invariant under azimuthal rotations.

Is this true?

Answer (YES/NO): NO